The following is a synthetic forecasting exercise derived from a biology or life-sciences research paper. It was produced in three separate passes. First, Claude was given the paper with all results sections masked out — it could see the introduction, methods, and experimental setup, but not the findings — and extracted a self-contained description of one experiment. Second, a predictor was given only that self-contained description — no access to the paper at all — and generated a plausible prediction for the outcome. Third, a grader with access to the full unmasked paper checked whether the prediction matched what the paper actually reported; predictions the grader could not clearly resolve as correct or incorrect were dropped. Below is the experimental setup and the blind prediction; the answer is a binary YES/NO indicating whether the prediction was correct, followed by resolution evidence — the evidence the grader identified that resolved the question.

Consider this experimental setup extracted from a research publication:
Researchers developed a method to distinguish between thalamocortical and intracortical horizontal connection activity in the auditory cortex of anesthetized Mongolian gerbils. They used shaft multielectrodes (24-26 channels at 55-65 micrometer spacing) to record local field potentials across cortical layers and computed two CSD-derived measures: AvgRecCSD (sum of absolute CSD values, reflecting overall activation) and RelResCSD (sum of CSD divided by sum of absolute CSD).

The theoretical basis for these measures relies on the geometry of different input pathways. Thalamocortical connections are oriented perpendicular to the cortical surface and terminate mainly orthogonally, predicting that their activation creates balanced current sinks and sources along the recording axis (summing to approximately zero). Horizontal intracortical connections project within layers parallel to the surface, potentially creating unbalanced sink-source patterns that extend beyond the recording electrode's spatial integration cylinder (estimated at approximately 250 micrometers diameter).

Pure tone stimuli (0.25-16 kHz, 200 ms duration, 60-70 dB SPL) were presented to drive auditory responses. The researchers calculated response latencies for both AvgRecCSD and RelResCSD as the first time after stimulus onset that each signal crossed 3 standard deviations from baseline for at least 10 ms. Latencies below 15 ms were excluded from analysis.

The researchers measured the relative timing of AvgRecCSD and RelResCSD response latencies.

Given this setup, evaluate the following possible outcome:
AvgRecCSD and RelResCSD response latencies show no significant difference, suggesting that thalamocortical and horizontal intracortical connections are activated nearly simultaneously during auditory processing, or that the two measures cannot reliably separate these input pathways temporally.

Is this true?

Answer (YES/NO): NO